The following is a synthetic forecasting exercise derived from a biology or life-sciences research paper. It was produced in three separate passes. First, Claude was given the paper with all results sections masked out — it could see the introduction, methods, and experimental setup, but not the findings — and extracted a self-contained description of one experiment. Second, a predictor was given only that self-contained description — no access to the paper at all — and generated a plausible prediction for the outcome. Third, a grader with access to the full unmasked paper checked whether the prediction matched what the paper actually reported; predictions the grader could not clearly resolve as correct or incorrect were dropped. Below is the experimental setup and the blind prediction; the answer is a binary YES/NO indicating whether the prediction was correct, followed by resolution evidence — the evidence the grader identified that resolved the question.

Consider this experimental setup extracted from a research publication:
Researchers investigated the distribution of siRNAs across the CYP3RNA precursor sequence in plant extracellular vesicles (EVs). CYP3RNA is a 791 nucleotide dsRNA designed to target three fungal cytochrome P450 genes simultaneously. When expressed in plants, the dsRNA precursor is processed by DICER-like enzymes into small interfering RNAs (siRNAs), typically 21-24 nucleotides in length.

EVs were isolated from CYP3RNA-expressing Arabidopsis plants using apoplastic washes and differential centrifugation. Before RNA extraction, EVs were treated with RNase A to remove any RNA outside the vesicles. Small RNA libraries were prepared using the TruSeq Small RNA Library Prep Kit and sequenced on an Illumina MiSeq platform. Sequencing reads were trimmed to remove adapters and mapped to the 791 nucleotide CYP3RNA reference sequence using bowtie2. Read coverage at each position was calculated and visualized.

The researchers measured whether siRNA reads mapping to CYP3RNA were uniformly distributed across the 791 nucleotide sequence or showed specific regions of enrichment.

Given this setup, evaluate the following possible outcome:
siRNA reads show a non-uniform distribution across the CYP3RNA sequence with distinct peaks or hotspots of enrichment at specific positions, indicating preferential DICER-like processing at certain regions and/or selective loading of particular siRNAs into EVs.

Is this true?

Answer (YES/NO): YES